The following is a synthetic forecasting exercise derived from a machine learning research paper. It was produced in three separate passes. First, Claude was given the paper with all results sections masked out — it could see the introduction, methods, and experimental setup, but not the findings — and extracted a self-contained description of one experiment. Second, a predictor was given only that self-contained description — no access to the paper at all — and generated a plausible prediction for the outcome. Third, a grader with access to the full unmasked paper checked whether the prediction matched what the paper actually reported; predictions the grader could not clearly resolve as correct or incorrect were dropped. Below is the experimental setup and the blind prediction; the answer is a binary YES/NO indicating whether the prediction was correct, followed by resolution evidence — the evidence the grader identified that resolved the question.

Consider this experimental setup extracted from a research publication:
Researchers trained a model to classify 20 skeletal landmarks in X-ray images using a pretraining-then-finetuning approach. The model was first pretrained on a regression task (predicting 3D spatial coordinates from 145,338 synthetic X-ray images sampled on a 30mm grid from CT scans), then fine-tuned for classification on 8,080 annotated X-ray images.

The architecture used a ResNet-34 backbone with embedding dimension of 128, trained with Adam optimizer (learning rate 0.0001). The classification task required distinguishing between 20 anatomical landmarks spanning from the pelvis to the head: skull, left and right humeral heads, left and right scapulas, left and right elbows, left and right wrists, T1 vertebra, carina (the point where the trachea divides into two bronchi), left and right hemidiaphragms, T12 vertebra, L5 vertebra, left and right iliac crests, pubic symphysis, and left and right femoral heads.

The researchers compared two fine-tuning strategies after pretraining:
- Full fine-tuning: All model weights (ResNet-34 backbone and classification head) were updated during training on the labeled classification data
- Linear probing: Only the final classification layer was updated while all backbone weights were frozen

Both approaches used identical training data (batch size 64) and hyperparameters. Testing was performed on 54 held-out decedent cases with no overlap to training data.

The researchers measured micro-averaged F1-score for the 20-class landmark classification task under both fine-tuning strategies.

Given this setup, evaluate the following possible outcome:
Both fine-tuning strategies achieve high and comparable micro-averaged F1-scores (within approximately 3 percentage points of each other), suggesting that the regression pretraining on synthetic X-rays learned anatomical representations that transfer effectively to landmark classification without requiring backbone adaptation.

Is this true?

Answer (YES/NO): NO